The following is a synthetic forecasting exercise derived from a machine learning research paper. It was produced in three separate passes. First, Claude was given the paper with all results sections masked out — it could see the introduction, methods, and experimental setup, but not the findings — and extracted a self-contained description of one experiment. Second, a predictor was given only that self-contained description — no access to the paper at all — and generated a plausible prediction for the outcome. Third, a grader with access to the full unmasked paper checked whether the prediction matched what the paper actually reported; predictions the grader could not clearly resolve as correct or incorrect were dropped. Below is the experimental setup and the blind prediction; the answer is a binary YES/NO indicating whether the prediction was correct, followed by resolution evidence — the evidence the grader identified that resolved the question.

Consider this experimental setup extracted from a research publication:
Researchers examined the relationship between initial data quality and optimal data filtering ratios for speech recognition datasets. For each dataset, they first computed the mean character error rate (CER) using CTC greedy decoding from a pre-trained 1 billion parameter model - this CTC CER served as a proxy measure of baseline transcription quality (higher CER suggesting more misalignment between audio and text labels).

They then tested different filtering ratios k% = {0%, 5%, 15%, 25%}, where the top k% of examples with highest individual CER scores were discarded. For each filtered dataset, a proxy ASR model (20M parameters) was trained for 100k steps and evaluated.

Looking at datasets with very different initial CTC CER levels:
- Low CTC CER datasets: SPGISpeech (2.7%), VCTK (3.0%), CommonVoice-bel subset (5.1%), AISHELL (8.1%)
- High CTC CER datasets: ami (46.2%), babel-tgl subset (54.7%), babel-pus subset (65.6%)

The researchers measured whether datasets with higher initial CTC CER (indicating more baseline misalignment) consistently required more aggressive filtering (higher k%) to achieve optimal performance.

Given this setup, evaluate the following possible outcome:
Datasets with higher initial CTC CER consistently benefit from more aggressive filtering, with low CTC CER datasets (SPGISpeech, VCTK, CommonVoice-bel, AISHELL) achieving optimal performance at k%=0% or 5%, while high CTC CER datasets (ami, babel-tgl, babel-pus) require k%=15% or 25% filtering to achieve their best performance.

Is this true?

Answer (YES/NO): NO